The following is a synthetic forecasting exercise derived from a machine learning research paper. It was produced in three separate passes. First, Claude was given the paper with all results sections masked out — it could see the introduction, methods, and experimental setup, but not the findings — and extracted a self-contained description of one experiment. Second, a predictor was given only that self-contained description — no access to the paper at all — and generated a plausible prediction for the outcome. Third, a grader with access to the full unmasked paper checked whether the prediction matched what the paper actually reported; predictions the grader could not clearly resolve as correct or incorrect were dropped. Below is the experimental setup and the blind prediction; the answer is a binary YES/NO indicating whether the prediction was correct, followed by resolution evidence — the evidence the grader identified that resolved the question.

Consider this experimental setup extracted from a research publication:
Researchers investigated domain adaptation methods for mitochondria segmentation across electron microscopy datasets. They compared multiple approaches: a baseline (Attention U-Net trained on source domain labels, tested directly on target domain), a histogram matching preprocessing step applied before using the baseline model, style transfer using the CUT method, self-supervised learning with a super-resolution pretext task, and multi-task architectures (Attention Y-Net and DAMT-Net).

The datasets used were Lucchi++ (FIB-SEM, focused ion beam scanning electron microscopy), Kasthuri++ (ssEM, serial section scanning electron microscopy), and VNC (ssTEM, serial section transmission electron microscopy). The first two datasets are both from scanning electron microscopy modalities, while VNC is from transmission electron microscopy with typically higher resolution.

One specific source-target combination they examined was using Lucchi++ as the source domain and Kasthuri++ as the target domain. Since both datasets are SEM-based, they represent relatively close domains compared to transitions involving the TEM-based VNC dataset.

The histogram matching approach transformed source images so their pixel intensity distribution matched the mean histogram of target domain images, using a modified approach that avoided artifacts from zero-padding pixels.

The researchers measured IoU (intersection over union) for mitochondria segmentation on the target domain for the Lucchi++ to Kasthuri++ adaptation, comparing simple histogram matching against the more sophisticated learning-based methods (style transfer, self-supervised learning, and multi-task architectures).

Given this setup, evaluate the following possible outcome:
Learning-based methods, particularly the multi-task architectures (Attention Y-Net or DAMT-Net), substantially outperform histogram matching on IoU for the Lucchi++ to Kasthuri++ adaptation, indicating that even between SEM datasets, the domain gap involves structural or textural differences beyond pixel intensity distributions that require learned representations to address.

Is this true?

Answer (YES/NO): NO